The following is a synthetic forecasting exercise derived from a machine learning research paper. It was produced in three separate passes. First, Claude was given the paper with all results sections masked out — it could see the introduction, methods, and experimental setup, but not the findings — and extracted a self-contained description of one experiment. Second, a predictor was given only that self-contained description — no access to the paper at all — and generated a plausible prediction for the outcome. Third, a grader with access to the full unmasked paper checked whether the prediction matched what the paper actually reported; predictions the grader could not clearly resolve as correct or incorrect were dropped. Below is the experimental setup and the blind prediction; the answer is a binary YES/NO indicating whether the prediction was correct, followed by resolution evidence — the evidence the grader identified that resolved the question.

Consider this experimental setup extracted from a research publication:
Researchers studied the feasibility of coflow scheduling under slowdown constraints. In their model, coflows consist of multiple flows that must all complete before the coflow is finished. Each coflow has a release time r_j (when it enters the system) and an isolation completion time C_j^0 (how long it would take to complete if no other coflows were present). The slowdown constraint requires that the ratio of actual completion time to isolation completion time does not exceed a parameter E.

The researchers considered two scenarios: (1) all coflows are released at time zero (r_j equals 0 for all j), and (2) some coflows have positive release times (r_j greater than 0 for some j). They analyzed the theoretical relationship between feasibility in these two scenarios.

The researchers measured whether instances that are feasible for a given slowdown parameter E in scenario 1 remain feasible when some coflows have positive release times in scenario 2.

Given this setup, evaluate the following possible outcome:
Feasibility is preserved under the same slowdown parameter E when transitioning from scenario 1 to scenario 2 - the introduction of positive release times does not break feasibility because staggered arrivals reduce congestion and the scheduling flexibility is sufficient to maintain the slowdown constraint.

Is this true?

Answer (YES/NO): YES